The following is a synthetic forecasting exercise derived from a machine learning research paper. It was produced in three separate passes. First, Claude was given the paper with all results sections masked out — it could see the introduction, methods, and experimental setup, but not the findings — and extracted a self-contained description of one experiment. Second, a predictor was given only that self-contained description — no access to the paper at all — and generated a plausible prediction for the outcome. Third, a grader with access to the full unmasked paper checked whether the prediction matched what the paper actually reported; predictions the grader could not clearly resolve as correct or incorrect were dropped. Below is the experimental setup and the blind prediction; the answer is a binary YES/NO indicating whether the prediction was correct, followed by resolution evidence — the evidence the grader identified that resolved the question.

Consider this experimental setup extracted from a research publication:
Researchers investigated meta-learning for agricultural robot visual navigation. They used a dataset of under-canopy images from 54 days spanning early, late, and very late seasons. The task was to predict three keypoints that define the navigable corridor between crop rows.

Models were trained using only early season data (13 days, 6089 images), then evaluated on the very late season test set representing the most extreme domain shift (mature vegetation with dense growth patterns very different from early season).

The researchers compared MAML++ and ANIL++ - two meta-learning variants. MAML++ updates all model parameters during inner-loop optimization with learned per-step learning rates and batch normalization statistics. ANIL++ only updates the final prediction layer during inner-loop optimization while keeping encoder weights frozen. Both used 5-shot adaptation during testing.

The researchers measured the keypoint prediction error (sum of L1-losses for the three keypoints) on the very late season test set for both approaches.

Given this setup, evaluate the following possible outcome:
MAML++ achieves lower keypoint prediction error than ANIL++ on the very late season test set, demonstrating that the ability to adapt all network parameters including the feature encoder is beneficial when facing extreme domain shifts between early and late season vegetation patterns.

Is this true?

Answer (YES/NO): YES